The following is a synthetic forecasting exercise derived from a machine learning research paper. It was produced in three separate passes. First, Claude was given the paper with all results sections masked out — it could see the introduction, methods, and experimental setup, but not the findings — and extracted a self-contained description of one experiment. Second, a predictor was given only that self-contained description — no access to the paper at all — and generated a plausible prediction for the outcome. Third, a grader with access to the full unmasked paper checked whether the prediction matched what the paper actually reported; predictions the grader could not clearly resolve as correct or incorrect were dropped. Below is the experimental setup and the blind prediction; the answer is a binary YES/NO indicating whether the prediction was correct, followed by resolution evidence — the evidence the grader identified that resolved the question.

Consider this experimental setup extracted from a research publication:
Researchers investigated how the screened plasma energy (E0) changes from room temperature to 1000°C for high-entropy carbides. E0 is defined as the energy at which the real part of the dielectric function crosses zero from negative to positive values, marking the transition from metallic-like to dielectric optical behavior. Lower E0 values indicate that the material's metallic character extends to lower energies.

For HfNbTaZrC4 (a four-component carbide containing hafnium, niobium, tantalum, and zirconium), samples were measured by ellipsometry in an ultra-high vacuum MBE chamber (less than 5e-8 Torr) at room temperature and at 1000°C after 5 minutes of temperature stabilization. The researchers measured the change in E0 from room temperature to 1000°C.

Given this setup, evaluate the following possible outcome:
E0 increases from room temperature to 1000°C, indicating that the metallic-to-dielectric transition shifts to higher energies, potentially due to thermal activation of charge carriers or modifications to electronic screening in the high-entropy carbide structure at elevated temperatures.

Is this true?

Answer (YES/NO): NO